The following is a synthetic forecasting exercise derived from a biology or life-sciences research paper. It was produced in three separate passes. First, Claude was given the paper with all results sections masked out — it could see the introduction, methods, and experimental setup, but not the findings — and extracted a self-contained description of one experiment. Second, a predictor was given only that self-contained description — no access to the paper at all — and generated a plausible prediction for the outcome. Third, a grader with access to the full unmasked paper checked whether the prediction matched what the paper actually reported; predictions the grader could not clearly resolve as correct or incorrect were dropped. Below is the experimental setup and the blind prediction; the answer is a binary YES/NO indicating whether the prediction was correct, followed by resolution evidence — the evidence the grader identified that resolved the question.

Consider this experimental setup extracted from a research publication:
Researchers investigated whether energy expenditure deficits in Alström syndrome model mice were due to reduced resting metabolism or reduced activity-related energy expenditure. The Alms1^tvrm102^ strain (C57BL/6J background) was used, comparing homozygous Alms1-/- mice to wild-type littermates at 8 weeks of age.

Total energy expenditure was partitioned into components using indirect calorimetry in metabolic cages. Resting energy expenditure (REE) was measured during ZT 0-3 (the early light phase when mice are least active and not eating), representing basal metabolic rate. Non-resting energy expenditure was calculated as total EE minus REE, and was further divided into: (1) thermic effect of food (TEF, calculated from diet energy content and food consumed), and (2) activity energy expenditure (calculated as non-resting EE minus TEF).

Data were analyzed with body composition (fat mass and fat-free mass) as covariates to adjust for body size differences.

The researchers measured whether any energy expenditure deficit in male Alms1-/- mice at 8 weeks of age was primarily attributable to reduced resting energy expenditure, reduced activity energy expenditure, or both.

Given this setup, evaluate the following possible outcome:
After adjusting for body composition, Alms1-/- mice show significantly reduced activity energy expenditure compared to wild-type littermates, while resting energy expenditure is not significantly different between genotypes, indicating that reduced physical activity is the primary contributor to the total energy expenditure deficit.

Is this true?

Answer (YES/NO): YES